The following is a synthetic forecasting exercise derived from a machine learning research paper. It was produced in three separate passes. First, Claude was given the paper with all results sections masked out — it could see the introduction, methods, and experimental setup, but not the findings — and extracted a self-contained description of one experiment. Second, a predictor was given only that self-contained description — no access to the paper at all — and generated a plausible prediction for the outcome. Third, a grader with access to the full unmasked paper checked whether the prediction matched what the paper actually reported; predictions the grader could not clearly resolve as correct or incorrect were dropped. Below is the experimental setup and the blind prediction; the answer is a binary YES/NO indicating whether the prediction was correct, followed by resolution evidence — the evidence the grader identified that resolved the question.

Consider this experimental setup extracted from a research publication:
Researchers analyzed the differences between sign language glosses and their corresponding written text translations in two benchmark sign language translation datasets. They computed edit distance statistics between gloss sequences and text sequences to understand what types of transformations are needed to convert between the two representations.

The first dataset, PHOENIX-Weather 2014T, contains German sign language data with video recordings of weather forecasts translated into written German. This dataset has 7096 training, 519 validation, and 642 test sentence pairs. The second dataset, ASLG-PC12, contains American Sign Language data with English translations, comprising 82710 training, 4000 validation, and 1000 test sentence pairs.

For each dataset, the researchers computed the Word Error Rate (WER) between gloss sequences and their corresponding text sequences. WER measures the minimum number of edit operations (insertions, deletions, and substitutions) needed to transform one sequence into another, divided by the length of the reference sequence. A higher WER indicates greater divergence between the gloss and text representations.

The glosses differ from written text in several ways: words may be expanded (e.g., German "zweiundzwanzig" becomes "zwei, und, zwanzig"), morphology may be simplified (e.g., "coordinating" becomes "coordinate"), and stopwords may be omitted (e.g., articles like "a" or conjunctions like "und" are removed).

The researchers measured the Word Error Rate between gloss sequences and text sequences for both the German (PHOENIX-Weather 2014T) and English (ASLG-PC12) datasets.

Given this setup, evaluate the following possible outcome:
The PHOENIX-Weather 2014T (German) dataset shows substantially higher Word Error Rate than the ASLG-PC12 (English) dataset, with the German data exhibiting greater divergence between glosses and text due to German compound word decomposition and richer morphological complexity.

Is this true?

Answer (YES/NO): NO